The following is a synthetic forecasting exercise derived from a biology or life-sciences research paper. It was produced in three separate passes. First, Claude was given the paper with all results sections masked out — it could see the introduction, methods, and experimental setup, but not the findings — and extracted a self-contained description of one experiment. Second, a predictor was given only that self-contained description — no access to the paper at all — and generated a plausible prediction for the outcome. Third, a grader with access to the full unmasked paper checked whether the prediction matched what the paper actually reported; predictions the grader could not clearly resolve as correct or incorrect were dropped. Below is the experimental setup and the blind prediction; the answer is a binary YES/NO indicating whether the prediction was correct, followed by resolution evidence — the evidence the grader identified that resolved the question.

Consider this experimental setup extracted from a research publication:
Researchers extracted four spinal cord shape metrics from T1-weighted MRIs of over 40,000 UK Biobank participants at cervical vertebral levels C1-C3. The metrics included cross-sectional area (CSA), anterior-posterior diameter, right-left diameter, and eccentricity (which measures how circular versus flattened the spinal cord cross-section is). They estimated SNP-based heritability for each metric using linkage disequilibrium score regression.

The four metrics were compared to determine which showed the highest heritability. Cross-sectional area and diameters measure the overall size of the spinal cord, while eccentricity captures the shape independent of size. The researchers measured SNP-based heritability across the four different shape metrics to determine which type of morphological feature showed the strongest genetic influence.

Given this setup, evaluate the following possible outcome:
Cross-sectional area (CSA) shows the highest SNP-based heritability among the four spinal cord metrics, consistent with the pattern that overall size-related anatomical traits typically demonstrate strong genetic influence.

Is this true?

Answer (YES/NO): NO